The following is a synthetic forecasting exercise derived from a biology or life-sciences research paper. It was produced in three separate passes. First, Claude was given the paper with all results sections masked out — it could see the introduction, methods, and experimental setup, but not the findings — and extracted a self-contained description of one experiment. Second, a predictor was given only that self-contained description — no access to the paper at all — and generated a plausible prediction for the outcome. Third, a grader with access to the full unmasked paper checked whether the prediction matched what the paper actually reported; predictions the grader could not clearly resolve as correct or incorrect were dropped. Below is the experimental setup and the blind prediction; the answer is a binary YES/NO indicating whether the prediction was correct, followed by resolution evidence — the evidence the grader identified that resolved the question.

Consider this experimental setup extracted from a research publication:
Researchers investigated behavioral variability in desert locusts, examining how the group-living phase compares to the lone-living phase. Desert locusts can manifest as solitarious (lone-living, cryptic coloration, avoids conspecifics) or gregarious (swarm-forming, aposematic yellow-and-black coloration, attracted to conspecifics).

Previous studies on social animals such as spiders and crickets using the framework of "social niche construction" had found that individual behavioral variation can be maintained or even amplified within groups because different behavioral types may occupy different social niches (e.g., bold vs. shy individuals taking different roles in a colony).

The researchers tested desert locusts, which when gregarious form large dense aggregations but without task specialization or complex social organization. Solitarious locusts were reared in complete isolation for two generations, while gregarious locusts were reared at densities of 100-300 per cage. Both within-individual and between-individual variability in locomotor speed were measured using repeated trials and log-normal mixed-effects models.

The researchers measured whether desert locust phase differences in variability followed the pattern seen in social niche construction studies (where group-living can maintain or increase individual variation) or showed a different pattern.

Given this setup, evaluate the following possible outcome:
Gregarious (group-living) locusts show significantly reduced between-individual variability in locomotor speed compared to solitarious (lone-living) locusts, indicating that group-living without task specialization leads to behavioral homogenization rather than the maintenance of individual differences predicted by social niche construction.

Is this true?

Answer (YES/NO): YES